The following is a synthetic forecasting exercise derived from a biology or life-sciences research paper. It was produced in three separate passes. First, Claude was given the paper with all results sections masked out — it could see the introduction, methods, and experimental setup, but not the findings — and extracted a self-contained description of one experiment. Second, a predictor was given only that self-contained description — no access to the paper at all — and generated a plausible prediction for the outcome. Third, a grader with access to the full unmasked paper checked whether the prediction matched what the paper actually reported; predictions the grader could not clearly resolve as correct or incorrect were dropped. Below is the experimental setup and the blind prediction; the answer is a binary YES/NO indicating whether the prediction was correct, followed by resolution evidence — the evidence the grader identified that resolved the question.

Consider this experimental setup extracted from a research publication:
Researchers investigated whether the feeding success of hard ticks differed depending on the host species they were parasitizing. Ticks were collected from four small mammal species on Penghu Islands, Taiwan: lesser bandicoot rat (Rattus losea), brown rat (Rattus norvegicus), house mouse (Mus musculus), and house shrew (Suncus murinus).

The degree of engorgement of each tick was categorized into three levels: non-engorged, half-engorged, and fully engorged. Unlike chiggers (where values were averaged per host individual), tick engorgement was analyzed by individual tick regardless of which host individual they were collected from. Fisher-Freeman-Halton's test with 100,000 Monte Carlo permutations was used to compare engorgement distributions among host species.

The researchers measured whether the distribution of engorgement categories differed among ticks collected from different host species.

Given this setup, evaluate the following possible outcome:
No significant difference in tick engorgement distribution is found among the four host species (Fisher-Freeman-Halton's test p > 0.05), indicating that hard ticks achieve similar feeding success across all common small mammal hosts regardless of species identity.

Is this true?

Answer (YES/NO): NO